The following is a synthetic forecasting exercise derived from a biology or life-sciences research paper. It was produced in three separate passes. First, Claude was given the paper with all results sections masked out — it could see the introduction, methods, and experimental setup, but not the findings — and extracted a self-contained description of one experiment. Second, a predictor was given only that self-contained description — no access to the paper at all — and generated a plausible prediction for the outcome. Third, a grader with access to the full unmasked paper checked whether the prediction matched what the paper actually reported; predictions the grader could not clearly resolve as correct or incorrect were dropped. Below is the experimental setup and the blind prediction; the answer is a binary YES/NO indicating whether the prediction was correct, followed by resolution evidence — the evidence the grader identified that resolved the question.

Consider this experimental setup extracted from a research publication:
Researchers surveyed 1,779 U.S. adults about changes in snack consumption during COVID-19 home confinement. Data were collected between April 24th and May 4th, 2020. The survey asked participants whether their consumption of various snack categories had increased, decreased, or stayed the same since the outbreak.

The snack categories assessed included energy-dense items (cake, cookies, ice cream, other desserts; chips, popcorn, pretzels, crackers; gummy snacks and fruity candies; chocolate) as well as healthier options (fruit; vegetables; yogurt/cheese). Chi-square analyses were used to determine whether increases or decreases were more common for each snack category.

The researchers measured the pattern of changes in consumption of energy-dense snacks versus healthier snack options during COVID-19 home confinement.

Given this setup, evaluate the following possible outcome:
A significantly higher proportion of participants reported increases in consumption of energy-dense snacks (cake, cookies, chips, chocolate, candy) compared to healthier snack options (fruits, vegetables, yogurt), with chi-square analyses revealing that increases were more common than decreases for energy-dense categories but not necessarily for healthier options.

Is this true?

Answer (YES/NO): NO